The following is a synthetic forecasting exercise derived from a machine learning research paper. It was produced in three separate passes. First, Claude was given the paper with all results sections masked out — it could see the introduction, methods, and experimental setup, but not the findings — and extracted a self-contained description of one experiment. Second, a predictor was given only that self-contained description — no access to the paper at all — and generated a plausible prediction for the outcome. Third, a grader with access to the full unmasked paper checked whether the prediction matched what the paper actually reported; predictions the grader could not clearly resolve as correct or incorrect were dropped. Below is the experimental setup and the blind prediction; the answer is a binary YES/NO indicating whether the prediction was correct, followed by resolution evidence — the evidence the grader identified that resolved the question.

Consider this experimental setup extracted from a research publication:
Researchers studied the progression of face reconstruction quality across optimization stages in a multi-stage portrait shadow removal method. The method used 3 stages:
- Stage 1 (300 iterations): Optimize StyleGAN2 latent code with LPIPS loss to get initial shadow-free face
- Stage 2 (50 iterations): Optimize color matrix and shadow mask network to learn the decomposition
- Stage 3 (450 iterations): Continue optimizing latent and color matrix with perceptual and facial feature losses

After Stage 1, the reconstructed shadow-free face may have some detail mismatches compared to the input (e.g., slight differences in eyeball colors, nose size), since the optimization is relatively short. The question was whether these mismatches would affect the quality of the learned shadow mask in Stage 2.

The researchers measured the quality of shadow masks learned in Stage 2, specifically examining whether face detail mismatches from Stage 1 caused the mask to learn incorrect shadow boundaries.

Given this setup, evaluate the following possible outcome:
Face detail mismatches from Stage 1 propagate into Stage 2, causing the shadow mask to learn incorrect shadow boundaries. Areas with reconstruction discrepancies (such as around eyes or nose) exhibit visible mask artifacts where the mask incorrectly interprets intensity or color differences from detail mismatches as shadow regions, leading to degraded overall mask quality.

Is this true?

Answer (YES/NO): NO